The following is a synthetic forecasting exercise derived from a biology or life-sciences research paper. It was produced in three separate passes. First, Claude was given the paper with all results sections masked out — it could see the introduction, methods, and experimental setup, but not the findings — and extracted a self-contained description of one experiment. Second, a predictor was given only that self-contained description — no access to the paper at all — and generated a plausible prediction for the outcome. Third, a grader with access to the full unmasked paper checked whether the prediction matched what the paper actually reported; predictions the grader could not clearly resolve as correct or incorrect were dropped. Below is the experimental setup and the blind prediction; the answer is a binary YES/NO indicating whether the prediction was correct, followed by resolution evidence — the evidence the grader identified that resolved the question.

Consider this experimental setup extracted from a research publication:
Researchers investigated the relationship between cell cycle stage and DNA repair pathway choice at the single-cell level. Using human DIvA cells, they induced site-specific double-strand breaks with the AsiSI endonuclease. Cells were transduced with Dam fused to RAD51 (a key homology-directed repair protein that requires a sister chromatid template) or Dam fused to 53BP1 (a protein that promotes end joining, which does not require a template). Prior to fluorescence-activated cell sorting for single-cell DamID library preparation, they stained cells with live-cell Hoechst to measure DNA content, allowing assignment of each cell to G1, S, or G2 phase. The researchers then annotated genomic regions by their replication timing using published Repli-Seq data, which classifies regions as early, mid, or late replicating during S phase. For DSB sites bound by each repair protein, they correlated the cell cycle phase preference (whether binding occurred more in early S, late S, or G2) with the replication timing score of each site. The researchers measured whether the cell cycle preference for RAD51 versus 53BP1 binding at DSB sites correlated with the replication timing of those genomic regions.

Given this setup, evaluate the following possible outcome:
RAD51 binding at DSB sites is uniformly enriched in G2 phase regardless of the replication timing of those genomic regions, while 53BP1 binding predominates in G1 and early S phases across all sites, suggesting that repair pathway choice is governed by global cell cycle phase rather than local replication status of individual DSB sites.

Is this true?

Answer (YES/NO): NO